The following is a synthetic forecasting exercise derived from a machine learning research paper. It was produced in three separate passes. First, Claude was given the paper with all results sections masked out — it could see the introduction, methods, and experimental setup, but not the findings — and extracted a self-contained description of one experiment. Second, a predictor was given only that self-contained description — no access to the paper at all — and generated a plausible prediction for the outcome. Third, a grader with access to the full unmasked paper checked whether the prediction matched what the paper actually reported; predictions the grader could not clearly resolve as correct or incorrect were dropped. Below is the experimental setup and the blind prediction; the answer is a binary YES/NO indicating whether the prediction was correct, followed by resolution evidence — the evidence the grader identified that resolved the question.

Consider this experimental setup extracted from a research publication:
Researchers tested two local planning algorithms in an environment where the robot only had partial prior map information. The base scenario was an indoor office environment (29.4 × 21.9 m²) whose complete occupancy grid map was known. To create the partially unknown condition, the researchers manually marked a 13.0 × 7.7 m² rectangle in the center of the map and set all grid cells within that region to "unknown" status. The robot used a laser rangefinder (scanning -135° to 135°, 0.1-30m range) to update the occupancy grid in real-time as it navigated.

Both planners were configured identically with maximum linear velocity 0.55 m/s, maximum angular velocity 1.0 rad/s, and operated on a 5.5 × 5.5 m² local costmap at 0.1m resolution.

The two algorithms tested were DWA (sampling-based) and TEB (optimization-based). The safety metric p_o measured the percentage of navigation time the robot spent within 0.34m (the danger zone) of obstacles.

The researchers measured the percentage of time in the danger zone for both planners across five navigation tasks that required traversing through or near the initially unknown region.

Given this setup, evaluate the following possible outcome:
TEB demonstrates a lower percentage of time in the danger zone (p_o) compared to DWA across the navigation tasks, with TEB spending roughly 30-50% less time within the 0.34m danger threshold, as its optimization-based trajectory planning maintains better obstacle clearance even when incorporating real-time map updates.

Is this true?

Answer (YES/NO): NO